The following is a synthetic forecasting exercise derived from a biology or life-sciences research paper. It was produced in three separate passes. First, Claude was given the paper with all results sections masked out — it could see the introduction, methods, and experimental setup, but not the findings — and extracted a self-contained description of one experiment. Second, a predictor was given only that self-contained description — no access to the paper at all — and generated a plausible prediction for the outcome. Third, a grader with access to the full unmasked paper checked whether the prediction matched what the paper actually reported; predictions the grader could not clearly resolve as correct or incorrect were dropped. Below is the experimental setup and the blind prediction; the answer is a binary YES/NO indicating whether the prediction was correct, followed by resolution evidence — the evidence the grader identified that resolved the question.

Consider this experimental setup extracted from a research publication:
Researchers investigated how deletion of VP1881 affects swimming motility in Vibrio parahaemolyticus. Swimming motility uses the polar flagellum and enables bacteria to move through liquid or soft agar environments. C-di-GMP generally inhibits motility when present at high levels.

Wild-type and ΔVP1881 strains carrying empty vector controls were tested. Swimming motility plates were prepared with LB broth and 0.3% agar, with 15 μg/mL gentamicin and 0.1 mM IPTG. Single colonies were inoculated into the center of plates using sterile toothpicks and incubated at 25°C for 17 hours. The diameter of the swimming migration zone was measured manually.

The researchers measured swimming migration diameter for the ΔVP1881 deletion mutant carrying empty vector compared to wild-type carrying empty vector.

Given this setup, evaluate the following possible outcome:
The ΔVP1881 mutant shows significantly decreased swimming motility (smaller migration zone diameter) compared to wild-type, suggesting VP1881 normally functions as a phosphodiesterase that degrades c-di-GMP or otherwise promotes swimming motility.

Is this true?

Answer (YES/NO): YES